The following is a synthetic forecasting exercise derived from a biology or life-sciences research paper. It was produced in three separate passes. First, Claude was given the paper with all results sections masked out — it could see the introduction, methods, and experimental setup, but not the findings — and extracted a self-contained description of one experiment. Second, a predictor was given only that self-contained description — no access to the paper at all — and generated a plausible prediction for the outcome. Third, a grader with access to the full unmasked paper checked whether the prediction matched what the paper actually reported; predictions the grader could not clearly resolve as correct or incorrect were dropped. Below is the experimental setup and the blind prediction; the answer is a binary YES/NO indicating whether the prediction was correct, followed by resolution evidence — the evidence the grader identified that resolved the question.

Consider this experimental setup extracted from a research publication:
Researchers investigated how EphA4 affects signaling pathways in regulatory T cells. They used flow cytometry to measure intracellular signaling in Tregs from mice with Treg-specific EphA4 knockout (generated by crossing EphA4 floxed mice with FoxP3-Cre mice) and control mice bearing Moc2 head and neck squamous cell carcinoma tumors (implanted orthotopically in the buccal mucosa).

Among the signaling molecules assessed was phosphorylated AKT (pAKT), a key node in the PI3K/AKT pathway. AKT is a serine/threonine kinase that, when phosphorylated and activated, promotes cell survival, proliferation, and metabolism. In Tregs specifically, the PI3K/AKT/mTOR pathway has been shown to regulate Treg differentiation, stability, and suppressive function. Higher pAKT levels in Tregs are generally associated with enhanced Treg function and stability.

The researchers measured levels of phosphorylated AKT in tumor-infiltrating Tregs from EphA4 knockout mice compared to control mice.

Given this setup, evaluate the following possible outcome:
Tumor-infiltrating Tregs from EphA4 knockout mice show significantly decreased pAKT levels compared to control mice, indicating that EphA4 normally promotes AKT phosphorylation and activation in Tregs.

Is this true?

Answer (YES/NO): NO